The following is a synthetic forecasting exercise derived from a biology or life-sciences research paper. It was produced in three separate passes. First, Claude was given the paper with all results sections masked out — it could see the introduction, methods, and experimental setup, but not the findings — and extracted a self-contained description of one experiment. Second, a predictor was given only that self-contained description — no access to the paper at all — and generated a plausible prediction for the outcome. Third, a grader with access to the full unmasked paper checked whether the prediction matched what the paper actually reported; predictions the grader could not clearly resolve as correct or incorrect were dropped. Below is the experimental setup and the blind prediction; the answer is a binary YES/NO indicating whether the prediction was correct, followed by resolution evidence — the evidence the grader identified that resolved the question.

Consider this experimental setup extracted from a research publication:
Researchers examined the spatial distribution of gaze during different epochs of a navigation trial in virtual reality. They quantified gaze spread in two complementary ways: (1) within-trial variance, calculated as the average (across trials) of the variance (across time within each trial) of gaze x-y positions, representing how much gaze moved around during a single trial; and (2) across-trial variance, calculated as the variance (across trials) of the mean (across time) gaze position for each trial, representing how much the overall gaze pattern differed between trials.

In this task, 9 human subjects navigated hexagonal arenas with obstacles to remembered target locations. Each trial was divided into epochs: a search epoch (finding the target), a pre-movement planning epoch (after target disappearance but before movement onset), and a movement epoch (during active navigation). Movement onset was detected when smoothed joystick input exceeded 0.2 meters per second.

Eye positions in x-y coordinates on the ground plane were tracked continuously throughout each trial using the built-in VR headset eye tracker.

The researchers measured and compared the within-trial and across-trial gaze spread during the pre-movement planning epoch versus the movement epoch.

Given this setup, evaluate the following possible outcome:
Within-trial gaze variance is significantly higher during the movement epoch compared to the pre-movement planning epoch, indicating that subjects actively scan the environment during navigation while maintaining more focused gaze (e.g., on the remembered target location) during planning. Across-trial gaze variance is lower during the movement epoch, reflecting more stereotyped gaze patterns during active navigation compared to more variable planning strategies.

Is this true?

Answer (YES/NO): YES